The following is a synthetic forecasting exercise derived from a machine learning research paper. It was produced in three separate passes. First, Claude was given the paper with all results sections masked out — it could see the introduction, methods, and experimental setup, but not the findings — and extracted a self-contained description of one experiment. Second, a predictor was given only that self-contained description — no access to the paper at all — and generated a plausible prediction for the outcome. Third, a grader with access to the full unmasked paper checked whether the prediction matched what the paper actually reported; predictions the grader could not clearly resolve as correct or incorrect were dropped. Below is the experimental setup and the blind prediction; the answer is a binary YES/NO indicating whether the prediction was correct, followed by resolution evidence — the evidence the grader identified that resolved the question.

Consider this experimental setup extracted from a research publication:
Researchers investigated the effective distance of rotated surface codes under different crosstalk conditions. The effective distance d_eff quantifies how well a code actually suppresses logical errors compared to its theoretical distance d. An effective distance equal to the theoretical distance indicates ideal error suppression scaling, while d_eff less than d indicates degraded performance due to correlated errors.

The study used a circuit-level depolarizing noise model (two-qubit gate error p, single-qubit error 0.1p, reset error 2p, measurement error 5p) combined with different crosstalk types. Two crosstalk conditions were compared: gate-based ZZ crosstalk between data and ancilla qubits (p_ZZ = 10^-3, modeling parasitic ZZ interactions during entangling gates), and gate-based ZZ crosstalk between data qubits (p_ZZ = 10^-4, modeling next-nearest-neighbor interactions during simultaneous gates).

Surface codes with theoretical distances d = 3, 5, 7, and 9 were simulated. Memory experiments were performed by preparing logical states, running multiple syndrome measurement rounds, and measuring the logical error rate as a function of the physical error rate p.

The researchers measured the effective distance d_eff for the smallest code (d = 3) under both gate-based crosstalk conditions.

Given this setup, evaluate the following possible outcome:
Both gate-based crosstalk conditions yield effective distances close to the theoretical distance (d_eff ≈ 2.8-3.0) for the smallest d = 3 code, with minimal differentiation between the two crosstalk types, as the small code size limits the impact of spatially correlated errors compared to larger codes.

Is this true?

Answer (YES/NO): NO